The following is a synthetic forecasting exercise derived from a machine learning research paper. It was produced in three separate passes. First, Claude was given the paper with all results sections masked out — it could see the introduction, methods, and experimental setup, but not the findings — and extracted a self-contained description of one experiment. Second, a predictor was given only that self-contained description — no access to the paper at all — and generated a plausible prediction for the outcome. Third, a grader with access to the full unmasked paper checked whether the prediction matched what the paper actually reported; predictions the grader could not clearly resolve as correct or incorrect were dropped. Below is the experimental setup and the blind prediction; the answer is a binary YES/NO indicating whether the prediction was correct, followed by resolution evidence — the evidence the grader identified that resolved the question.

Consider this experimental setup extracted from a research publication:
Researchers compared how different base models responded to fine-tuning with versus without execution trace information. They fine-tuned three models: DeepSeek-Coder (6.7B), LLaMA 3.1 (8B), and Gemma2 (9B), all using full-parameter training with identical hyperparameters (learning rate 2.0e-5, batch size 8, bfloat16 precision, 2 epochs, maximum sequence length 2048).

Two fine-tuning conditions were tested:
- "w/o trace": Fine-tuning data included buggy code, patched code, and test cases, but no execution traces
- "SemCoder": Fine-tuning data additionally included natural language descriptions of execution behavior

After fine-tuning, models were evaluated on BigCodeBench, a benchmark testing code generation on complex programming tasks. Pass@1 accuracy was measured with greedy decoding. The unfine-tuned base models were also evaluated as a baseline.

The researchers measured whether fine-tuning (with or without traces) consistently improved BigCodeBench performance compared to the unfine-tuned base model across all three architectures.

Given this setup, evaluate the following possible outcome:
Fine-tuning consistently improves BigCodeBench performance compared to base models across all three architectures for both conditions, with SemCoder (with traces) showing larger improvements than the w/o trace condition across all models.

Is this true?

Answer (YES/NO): NO